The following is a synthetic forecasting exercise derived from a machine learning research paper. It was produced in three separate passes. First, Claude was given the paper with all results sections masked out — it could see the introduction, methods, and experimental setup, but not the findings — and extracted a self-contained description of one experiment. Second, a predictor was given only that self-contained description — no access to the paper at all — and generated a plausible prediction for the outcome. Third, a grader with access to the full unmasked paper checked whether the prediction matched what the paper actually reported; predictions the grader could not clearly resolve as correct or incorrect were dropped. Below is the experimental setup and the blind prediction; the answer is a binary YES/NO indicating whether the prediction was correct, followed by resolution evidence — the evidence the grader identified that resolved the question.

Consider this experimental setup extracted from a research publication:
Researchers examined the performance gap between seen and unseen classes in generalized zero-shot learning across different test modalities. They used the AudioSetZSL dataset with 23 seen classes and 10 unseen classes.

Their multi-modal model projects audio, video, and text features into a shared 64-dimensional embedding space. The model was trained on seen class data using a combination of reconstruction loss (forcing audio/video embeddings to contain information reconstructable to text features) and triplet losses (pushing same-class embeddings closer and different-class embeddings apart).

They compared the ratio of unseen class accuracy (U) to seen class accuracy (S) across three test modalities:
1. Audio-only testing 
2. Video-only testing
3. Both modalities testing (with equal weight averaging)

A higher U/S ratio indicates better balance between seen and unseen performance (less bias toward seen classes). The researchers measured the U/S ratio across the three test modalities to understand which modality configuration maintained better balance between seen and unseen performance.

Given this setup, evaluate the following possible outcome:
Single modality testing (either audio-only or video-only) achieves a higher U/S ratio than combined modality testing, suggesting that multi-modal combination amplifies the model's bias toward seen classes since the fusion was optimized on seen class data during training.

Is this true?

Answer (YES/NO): NO